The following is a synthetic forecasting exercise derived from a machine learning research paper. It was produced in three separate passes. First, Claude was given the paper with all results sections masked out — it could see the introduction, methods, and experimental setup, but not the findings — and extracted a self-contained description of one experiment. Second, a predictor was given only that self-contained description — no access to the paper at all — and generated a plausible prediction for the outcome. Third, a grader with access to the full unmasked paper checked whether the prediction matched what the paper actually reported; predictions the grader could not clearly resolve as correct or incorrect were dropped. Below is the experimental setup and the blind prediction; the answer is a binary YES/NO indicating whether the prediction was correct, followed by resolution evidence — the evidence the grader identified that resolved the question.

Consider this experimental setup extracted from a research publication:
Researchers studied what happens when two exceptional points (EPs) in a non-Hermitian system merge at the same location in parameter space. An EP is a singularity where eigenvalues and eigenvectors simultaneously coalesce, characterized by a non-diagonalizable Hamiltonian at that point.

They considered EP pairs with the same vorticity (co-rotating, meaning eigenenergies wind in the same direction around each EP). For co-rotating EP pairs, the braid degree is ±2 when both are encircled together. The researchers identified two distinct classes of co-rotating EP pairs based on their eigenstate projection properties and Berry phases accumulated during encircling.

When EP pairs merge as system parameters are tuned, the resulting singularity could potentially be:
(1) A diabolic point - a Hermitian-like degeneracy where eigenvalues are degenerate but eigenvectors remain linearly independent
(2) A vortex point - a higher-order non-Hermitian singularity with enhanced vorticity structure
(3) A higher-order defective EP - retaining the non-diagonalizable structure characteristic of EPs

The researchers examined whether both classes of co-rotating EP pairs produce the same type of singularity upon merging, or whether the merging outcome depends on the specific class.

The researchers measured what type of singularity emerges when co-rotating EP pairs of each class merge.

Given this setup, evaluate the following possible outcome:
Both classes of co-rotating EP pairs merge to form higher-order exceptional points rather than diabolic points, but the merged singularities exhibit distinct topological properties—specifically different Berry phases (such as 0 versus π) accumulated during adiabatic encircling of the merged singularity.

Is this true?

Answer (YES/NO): NO